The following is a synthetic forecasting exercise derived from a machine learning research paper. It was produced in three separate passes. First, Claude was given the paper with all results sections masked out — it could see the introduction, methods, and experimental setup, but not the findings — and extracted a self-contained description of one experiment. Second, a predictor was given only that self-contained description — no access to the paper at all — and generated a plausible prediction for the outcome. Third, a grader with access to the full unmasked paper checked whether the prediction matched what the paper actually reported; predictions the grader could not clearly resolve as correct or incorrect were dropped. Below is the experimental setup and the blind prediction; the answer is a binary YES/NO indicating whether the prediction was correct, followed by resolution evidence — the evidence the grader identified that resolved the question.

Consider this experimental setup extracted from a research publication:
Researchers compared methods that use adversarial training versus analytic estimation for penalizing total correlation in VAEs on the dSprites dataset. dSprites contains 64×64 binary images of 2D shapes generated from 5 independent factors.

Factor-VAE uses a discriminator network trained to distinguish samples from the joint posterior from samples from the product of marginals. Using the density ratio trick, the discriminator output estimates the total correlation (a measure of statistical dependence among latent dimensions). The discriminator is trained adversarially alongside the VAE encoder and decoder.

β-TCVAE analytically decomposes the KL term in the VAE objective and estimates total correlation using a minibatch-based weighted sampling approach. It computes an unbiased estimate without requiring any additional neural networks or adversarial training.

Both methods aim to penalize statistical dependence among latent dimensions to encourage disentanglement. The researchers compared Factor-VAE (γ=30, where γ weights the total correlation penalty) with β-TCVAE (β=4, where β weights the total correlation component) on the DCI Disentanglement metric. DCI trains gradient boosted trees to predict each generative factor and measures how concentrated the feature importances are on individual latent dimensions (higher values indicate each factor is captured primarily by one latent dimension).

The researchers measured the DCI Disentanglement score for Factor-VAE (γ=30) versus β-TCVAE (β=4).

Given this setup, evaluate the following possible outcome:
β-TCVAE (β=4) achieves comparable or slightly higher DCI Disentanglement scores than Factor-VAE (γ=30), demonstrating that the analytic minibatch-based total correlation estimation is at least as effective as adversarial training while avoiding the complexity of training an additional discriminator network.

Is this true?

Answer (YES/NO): YES